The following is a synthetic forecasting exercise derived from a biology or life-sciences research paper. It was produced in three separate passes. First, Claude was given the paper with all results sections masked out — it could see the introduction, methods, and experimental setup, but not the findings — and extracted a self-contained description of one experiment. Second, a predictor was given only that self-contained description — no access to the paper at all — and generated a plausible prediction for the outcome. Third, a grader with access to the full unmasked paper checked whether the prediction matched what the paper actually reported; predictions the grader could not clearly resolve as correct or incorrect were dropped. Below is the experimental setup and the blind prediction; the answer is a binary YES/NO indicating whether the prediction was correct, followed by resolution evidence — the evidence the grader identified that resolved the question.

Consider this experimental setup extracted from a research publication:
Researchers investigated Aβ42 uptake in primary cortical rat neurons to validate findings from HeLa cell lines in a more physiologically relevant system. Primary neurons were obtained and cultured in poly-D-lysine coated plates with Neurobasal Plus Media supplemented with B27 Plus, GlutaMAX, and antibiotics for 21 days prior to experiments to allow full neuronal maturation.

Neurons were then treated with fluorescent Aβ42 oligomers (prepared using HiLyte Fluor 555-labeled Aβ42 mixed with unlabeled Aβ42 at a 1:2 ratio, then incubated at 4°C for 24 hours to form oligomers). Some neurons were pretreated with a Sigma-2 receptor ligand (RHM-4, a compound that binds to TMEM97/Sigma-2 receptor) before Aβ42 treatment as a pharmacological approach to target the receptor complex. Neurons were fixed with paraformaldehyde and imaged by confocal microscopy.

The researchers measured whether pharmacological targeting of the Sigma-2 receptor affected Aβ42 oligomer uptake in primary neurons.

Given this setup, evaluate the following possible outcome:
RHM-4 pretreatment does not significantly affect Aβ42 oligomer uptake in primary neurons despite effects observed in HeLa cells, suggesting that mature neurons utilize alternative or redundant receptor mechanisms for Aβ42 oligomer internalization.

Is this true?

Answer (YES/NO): NO